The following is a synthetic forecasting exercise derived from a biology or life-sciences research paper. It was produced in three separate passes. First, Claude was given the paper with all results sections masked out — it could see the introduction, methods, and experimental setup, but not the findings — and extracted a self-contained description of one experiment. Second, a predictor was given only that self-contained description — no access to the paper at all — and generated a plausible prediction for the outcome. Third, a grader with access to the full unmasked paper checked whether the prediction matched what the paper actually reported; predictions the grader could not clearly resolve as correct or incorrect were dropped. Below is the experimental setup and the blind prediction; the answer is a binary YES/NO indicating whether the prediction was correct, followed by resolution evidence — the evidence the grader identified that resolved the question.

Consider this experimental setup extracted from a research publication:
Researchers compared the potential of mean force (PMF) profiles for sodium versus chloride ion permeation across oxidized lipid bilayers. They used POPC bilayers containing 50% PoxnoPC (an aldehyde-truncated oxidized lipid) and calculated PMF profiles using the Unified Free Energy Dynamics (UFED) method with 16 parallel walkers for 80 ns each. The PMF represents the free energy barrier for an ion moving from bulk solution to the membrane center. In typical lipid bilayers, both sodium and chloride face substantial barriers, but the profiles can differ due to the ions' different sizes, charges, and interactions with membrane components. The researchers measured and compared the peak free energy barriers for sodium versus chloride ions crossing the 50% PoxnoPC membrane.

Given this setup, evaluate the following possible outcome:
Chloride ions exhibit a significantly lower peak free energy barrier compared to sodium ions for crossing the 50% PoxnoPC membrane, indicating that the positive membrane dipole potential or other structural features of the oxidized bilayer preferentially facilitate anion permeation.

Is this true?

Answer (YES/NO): NO